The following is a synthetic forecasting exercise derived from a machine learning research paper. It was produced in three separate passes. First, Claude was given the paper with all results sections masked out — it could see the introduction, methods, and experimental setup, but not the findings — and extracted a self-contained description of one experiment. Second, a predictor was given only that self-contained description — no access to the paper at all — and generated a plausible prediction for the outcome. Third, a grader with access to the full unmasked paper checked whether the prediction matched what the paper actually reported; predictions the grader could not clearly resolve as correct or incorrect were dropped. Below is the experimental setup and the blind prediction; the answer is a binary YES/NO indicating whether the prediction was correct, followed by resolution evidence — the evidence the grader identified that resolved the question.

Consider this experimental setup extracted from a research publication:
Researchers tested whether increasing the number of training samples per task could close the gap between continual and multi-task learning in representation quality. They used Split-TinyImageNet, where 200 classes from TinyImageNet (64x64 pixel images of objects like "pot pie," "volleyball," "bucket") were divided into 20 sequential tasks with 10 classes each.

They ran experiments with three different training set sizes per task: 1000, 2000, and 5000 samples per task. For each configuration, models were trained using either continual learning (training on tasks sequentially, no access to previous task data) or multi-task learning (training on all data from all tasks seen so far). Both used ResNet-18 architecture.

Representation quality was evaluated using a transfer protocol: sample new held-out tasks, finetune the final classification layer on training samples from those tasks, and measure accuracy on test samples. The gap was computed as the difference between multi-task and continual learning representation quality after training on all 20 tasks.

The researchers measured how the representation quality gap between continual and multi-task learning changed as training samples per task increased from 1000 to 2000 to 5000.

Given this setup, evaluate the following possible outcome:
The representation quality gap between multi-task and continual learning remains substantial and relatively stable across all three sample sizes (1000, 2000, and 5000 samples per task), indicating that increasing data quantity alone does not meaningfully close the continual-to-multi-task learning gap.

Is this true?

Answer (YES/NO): YES